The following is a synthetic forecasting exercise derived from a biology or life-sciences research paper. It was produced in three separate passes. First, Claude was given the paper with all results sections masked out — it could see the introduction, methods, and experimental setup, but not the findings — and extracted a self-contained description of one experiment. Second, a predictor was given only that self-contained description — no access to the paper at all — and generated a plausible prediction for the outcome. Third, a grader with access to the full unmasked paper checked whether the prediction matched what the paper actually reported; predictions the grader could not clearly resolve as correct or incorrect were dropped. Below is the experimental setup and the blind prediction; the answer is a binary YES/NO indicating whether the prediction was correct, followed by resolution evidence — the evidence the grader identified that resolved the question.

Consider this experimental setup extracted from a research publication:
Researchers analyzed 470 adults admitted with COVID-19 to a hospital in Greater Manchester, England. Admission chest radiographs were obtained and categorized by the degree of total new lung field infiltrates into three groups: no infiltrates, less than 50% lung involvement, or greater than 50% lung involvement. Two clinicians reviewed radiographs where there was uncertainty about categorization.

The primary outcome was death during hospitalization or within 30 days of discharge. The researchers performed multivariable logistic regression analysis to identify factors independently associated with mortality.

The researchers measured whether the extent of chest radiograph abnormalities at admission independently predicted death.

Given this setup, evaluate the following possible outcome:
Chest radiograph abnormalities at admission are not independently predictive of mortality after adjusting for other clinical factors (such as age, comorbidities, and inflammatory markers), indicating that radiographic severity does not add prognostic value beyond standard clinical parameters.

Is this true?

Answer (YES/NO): NO